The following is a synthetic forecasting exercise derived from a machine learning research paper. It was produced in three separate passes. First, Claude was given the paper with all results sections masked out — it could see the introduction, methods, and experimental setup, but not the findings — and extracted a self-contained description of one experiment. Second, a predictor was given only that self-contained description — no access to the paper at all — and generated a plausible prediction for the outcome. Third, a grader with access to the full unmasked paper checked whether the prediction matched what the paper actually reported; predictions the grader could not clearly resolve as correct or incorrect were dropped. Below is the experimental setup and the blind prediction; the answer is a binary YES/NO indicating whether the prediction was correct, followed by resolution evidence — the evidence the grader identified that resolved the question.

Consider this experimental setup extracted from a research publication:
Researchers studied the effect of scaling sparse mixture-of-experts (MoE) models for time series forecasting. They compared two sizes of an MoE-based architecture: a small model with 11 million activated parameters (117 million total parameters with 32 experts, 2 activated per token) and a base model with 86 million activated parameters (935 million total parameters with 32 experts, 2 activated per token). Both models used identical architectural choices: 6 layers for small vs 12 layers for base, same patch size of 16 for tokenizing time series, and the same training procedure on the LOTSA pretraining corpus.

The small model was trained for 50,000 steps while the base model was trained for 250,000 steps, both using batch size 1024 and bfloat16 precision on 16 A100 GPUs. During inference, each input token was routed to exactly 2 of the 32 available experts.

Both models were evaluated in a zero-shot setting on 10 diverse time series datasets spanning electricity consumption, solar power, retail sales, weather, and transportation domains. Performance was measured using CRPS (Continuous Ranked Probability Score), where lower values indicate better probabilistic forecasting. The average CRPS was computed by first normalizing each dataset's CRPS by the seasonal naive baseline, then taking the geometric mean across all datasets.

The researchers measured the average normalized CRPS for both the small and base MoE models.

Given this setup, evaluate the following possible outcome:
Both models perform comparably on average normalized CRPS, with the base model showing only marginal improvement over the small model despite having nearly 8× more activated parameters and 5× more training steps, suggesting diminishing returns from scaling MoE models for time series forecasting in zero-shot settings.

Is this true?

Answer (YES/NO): NO